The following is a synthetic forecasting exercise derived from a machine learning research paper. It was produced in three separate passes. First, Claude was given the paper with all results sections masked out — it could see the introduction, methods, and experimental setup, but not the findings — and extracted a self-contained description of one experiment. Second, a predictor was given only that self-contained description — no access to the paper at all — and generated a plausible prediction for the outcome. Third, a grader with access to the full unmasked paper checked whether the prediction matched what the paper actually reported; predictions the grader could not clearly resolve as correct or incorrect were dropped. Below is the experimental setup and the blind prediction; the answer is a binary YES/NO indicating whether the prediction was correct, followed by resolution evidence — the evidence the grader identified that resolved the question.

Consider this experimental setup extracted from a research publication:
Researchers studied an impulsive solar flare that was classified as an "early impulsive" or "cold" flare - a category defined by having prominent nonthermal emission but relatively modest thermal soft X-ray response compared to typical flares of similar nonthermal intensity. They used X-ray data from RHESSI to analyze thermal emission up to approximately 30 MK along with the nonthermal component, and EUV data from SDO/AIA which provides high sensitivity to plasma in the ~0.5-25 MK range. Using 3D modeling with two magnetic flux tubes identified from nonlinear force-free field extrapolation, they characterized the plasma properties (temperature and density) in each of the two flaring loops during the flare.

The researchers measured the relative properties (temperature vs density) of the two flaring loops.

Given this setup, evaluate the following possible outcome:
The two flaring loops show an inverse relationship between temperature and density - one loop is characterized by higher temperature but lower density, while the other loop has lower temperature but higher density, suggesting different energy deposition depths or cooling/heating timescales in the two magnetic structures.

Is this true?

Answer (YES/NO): YES